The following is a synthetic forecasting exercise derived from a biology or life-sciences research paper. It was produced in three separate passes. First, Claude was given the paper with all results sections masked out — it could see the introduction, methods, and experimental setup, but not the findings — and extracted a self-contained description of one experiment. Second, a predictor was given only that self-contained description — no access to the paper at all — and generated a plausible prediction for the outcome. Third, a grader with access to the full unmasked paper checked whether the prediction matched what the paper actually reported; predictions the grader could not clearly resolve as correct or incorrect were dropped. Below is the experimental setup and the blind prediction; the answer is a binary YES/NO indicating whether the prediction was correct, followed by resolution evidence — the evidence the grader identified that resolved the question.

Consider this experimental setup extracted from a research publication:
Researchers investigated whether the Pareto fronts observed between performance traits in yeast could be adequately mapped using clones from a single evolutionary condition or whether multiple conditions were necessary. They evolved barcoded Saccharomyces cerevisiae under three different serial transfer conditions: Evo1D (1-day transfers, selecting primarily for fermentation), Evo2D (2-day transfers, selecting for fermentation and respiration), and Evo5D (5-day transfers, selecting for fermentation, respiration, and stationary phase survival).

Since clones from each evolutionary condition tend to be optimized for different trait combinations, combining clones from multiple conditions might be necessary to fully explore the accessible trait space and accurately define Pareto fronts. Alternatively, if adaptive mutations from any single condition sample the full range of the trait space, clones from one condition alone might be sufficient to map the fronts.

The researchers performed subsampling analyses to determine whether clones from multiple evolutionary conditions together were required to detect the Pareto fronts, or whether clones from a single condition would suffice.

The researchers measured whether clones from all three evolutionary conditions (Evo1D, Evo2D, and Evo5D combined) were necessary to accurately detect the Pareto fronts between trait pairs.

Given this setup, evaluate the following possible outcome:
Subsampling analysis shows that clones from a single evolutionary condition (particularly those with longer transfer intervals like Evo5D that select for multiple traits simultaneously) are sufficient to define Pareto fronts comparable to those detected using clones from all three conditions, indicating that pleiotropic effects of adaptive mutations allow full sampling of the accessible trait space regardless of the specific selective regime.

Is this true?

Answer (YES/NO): NO